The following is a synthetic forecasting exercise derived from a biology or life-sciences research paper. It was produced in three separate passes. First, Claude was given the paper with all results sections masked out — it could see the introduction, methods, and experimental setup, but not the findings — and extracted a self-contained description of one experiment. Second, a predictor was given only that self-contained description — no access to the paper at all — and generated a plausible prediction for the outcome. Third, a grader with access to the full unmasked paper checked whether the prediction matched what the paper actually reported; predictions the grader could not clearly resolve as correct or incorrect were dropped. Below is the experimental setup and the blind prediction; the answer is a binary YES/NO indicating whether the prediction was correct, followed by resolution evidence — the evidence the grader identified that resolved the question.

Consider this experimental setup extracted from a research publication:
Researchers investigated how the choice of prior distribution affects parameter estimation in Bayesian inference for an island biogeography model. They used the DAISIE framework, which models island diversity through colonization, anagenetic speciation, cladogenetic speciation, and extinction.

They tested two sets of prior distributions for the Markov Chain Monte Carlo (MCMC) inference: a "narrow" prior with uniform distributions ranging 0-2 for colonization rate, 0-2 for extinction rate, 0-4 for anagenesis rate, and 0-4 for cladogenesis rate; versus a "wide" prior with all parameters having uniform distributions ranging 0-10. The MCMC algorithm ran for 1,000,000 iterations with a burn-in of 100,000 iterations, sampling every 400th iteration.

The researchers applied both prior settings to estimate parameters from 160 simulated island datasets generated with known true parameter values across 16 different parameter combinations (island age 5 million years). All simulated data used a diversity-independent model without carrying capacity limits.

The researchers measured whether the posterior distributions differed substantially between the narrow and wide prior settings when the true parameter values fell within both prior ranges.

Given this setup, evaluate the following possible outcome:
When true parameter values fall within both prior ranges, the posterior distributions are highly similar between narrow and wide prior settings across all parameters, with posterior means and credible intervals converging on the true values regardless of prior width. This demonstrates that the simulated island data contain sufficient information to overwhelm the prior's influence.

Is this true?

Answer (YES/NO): NO